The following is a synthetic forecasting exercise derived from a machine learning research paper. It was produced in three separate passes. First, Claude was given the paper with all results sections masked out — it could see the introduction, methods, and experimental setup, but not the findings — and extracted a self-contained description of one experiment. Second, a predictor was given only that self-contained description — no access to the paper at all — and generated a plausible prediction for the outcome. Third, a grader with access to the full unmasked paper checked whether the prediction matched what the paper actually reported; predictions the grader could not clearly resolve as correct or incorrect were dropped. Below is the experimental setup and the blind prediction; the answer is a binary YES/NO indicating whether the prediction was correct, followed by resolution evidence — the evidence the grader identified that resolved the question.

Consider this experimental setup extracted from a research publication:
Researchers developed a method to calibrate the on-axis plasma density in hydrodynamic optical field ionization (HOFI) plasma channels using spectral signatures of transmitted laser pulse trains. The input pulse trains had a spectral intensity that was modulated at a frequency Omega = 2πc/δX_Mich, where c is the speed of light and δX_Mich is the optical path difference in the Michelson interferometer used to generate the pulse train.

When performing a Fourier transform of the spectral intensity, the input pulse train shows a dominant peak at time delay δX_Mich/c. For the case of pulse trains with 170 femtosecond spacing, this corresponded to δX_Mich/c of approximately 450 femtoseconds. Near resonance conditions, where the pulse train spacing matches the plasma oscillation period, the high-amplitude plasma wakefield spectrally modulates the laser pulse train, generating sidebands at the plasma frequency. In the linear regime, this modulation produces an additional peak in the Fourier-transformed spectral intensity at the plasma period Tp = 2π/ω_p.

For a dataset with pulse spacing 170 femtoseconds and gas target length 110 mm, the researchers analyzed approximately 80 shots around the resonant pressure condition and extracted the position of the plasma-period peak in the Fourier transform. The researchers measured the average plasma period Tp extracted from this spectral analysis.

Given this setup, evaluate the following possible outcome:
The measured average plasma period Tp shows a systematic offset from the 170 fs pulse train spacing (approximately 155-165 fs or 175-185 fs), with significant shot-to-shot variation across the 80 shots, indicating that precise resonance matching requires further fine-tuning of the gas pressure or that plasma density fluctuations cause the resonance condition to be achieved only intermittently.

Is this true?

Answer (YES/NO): NO